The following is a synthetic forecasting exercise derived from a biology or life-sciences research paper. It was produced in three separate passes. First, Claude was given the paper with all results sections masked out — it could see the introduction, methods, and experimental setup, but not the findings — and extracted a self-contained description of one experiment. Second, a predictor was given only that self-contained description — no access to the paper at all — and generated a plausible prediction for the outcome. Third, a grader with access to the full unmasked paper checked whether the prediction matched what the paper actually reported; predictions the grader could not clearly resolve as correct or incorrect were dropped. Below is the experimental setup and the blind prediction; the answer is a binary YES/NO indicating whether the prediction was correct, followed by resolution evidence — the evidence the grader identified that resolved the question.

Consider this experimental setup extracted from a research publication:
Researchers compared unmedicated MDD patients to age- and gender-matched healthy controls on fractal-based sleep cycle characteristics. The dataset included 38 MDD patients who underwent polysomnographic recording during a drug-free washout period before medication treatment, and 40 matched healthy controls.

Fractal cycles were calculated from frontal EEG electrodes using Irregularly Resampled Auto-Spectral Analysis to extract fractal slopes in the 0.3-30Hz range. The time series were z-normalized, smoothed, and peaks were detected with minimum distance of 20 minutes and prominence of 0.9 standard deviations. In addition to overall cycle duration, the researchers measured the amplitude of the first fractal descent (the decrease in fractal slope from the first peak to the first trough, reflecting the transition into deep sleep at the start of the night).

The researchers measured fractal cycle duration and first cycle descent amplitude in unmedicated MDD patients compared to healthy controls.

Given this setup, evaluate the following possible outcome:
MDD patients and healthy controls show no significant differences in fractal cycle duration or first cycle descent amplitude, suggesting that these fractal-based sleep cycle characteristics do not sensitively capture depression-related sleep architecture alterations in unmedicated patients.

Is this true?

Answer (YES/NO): NO